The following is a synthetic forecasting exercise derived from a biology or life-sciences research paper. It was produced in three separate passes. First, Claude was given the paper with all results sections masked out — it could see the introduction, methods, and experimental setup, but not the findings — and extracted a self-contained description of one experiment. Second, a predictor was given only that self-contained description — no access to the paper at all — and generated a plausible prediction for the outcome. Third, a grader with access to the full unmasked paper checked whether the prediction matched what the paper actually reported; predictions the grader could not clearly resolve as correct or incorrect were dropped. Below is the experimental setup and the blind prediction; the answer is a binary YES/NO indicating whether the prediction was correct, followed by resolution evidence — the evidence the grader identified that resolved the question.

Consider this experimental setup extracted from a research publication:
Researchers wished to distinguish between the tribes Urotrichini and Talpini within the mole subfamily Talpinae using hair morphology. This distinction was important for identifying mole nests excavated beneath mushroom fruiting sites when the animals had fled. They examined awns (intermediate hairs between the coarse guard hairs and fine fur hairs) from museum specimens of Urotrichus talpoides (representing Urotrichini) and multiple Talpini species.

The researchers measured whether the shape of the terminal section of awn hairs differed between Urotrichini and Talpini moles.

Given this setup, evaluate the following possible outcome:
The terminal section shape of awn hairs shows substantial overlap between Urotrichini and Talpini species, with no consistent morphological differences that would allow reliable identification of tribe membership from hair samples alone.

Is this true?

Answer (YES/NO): NO